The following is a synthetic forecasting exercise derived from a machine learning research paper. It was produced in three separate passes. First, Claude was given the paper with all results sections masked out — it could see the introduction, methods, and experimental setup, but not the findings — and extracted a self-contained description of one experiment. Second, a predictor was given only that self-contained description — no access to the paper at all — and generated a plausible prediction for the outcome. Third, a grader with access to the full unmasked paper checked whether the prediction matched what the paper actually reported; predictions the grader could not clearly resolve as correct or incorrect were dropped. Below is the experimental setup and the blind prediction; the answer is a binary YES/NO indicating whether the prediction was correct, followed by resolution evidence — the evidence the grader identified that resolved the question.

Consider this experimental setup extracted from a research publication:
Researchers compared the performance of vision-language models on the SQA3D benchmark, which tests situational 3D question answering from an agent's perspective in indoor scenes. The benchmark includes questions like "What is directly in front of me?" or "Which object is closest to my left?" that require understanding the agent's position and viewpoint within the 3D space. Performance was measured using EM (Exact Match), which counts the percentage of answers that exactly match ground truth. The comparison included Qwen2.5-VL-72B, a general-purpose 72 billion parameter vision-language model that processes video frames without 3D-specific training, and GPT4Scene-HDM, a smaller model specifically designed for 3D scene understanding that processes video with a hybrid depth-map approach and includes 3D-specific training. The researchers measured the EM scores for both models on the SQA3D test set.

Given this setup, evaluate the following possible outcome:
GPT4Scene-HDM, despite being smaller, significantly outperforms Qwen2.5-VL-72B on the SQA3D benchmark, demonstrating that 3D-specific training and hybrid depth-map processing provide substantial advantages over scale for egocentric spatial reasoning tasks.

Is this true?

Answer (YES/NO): YES